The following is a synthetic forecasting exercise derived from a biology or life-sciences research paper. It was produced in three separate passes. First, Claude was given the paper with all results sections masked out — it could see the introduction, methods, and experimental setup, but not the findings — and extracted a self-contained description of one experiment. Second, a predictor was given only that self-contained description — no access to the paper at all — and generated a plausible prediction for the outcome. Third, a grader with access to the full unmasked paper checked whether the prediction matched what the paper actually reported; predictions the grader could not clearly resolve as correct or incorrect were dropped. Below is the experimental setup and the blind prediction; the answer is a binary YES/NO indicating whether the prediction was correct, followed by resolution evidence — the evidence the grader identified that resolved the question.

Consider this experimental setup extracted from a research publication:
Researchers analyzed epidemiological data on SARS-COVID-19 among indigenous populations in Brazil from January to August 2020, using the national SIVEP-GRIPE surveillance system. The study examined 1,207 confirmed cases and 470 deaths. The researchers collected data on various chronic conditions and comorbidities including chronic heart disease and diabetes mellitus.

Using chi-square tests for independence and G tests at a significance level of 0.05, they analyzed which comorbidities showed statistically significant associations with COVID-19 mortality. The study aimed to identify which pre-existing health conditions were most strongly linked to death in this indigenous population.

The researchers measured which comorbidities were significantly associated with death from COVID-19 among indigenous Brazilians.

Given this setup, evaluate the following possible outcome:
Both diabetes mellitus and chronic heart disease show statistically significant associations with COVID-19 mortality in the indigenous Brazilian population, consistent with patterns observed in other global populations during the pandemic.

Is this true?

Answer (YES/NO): NO